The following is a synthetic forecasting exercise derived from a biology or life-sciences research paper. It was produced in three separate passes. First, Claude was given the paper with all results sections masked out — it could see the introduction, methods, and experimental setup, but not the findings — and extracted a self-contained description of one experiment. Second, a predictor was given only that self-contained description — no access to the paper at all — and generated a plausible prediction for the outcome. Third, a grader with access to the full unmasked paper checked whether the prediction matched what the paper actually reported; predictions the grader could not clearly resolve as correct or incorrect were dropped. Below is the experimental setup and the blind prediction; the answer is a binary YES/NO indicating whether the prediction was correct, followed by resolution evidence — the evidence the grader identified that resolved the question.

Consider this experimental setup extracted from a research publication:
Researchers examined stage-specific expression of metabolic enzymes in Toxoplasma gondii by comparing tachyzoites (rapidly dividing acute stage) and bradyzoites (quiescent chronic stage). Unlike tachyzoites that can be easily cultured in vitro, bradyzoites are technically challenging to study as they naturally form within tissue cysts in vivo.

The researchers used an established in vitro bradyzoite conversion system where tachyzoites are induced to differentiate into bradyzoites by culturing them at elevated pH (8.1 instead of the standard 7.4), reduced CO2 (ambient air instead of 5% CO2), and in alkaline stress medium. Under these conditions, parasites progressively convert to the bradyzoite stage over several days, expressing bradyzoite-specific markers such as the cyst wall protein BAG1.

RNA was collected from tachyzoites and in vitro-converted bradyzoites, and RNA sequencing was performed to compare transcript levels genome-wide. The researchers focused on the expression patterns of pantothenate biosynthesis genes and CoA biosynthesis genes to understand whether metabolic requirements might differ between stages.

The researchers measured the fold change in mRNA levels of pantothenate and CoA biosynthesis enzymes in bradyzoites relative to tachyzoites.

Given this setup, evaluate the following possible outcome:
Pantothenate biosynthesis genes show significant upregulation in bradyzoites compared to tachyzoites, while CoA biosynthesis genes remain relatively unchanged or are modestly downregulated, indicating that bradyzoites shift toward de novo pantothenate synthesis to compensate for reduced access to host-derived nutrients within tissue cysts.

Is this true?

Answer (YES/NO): NO